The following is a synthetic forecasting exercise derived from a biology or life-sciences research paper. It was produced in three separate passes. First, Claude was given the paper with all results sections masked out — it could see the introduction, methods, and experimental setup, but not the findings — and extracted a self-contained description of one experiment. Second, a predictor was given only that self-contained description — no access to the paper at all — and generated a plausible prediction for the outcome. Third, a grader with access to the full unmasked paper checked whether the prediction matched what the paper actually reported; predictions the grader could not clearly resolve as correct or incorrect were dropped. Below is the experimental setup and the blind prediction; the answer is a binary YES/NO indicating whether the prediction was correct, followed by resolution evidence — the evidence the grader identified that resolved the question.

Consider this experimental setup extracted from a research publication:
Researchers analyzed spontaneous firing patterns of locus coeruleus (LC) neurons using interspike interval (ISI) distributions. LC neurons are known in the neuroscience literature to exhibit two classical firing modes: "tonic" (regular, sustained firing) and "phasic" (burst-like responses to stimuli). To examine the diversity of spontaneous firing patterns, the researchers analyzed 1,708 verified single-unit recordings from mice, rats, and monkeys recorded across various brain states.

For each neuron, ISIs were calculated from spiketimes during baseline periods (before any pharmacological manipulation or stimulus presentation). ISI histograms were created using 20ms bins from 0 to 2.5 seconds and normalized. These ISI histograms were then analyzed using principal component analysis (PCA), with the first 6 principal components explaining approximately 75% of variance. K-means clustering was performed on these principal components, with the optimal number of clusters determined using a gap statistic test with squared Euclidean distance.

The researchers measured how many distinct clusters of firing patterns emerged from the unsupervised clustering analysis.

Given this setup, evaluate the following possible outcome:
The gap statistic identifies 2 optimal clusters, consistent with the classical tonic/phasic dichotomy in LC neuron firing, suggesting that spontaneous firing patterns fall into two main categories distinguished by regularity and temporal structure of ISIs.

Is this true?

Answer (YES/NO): NO